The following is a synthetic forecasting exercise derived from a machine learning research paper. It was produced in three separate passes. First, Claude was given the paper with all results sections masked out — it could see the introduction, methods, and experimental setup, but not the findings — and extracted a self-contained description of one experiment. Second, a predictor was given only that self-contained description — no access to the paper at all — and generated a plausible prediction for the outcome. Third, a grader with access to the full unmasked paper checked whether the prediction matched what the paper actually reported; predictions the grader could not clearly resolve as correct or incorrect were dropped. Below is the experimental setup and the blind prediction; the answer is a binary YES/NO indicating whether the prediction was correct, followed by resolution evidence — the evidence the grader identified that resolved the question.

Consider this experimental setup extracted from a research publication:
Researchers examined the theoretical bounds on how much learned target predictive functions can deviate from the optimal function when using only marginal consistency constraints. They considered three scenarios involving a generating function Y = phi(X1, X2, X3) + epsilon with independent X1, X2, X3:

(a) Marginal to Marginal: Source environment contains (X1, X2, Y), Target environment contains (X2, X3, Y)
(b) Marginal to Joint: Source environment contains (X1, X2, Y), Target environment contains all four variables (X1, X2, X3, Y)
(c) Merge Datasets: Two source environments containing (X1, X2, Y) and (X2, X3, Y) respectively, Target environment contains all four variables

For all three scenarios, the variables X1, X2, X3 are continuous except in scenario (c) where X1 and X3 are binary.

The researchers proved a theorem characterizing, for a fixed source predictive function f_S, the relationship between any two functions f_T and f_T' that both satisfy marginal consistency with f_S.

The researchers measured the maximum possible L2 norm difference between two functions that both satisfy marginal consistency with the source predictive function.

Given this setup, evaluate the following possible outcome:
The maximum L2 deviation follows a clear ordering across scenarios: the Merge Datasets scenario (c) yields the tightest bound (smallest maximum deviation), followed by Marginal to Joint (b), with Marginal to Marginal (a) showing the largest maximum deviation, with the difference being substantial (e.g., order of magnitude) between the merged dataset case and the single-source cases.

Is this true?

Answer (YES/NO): NO